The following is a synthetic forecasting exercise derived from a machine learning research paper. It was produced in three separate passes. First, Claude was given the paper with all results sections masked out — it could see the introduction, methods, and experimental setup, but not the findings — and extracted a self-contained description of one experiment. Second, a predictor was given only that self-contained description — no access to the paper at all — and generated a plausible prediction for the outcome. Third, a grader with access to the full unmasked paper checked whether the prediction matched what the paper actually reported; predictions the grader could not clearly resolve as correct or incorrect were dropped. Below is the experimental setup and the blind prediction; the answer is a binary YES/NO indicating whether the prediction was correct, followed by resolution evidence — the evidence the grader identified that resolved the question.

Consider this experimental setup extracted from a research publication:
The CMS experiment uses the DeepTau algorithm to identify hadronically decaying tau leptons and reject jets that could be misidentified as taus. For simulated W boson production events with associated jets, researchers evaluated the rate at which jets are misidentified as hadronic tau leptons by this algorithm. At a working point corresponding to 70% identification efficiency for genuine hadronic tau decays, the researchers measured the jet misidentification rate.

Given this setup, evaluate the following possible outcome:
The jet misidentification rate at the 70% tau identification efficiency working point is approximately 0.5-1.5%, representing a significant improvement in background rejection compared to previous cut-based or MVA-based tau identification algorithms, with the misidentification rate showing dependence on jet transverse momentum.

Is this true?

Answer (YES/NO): NO